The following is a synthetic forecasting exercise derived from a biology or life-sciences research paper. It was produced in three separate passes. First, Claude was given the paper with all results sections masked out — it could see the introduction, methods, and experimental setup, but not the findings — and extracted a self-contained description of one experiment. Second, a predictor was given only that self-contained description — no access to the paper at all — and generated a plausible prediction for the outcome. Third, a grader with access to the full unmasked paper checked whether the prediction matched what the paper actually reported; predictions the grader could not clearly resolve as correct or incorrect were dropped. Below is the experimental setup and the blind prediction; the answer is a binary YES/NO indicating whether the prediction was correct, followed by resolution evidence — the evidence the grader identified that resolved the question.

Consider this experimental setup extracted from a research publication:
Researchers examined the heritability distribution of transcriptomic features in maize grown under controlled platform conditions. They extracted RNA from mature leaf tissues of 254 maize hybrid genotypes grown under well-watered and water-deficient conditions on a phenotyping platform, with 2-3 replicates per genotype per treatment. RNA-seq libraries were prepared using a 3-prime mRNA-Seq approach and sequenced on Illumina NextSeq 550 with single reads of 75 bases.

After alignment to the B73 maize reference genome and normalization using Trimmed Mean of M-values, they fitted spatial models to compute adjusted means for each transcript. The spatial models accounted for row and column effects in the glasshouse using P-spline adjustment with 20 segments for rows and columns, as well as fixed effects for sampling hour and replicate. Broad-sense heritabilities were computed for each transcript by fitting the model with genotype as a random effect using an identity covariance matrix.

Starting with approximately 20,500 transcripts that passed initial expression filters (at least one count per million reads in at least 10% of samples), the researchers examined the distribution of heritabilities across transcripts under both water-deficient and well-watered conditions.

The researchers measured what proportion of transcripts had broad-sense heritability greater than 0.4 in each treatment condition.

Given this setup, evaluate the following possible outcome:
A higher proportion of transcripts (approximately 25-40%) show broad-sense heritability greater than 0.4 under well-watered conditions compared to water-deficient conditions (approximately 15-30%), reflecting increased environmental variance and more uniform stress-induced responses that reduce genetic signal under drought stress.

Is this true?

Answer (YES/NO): NO